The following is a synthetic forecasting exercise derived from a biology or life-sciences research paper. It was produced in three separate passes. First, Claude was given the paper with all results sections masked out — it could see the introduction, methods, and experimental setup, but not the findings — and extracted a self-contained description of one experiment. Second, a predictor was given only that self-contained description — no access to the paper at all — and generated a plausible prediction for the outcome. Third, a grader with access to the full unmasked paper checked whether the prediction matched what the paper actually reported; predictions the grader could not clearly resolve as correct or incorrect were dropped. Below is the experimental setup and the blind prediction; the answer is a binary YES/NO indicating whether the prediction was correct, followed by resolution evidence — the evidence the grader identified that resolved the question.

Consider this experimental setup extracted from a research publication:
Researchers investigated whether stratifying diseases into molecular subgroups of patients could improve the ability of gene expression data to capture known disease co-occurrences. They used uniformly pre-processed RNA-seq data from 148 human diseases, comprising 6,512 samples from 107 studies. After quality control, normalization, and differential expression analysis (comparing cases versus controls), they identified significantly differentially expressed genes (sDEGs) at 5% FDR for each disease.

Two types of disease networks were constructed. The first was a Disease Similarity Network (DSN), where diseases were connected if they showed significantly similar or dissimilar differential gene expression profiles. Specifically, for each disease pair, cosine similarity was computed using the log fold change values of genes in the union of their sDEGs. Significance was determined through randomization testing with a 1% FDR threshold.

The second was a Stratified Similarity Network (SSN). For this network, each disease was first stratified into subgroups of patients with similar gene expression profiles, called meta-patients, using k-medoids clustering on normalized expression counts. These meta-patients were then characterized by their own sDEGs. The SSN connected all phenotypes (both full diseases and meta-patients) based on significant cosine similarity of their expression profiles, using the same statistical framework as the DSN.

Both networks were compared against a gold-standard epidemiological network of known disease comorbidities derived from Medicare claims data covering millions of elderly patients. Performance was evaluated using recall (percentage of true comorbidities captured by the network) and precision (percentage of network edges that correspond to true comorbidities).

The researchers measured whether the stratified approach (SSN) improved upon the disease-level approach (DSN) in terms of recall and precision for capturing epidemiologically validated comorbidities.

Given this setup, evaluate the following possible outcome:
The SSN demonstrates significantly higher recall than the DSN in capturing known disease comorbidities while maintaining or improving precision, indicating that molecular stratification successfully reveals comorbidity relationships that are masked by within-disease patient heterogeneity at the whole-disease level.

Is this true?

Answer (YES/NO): YES